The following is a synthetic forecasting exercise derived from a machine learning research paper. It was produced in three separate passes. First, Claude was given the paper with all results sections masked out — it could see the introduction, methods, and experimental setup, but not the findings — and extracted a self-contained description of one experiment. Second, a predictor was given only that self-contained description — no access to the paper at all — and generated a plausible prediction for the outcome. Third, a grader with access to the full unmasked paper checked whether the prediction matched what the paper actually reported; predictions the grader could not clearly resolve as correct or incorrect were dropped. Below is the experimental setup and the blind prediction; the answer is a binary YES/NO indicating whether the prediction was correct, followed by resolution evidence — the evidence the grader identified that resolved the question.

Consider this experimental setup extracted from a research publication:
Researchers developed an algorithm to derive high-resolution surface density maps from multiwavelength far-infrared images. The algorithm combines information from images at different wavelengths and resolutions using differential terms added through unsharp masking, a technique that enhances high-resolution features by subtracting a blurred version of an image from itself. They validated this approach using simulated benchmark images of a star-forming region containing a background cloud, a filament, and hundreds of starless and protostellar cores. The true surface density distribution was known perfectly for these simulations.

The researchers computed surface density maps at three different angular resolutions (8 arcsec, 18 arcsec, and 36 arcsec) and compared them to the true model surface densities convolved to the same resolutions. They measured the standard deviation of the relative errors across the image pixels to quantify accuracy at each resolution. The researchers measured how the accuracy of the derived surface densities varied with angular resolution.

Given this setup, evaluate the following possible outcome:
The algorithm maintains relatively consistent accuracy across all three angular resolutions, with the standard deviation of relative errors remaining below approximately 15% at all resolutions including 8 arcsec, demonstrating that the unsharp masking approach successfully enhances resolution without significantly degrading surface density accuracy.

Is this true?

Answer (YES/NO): NO